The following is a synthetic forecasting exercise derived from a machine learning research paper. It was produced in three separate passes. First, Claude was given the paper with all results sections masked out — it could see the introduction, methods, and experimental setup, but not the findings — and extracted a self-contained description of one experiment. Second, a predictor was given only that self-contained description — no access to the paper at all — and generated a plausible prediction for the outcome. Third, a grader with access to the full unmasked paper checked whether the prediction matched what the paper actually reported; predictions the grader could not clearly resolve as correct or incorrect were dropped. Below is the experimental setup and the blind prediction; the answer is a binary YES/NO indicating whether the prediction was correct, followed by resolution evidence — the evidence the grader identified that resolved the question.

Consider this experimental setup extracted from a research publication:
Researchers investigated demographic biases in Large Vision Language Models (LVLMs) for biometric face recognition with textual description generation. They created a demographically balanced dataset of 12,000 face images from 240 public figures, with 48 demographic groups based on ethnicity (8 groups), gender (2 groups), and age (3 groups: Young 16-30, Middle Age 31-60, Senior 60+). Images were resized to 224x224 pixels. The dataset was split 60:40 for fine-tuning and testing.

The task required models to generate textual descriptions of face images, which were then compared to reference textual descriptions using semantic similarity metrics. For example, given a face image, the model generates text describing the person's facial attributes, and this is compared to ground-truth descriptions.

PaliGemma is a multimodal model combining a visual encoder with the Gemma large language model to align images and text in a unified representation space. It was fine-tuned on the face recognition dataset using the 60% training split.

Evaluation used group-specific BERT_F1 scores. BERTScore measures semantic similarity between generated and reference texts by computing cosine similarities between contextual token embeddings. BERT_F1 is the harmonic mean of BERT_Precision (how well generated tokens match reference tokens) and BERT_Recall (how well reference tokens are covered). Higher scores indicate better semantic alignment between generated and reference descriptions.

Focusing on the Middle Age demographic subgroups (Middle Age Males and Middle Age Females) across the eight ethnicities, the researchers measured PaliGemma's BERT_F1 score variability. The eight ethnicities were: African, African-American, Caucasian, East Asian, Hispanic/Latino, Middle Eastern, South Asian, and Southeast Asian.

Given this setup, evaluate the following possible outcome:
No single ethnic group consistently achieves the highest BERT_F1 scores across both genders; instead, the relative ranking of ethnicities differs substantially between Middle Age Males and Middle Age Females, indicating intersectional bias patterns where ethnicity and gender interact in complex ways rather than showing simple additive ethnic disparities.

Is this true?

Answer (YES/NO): YES